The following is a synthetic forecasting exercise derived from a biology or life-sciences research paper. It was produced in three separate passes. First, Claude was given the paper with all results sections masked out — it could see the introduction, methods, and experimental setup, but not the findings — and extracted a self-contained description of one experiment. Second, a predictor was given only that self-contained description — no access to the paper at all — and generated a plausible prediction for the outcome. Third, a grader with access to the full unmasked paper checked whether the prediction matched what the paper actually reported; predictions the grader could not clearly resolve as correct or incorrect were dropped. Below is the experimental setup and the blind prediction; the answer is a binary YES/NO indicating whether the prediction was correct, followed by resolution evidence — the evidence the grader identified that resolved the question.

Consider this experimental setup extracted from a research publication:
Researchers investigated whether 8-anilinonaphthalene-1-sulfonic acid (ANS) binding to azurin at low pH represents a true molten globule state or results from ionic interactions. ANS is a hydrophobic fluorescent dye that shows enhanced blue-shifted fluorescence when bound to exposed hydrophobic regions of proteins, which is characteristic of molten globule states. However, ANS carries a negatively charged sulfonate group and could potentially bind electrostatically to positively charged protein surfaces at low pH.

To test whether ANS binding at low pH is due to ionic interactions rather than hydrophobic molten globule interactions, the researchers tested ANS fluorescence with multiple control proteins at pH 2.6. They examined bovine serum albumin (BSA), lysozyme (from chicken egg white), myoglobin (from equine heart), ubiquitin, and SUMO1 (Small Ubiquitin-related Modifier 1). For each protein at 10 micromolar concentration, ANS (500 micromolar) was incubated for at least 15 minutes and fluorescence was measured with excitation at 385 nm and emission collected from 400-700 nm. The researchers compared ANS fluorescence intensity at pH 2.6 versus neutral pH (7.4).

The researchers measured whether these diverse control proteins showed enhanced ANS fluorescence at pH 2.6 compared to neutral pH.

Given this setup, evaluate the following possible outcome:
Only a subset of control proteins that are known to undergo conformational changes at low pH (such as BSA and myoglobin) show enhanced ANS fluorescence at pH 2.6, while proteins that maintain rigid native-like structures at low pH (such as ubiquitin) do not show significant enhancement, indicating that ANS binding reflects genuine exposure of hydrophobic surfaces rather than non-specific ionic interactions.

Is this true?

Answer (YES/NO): NO